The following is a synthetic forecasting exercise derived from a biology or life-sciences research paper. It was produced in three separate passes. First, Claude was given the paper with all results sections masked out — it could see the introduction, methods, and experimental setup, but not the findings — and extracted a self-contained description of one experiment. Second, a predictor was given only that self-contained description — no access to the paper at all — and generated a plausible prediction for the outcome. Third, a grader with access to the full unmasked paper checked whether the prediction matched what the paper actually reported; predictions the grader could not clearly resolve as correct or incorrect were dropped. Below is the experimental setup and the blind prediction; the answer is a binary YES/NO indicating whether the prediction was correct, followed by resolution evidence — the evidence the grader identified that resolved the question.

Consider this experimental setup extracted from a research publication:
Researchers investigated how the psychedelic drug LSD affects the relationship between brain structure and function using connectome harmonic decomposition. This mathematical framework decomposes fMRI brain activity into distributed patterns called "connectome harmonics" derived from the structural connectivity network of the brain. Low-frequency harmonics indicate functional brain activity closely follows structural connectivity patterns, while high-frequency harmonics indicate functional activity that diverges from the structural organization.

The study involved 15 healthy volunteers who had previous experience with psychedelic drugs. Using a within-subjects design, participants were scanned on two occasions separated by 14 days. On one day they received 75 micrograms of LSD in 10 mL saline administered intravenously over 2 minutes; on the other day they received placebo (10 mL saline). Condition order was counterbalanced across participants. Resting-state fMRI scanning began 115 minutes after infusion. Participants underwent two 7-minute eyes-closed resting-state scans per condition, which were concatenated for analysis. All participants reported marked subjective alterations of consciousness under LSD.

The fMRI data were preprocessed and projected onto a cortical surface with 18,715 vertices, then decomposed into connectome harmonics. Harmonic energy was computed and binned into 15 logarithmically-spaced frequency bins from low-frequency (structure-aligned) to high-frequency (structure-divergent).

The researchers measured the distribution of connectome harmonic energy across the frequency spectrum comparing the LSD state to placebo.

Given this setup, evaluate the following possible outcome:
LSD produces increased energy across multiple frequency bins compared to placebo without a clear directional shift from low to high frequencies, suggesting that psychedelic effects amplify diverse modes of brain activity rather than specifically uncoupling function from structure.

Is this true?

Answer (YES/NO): NO